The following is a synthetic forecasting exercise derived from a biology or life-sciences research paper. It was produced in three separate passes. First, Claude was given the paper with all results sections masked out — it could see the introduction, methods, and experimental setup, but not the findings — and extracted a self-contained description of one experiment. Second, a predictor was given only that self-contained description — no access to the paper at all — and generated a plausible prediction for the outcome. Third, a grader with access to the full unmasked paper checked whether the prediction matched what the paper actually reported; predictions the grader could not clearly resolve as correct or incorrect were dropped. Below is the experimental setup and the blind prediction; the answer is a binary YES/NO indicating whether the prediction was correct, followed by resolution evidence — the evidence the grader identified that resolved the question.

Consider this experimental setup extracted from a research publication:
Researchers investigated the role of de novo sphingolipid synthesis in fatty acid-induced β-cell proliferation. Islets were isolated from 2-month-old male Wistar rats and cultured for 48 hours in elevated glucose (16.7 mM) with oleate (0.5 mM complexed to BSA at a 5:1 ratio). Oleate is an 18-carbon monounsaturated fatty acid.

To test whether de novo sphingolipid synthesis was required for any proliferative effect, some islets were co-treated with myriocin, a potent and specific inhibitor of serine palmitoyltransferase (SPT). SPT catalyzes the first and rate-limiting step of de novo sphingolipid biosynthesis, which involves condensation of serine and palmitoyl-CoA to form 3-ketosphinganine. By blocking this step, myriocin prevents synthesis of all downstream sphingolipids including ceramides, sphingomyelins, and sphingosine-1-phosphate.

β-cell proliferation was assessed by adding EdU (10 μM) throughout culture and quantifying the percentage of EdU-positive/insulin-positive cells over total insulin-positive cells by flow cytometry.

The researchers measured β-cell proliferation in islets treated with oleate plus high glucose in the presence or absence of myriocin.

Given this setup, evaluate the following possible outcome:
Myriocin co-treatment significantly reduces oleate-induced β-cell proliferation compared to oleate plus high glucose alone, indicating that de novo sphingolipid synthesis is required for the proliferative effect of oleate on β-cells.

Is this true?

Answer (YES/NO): YES